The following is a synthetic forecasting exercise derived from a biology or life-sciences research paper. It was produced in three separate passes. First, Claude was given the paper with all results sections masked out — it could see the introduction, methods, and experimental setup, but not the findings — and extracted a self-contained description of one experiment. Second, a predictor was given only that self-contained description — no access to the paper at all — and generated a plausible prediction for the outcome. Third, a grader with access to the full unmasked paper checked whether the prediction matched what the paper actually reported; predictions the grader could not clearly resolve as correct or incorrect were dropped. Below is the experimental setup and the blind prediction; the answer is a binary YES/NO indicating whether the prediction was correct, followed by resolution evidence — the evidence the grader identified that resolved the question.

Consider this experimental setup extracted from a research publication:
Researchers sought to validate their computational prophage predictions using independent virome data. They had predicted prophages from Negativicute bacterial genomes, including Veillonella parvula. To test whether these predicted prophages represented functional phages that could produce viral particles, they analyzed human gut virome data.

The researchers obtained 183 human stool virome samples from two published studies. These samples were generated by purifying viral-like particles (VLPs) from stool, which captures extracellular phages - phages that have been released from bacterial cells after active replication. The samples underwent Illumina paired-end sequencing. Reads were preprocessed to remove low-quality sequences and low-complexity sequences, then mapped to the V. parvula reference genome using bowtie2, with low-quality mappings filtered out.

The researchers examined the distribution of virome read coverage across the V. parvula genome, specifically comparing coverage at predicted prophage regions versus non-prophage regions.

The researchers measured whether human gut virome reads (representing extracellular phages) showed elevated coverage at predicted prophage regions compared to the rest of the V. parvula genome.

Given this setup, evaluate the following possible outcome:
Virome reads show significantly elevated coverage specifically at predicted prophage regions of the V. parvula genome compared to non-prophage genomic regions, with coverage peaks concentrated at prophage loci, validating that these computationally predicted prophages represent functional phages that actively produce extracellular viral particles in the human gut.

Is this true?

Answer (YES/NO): YES